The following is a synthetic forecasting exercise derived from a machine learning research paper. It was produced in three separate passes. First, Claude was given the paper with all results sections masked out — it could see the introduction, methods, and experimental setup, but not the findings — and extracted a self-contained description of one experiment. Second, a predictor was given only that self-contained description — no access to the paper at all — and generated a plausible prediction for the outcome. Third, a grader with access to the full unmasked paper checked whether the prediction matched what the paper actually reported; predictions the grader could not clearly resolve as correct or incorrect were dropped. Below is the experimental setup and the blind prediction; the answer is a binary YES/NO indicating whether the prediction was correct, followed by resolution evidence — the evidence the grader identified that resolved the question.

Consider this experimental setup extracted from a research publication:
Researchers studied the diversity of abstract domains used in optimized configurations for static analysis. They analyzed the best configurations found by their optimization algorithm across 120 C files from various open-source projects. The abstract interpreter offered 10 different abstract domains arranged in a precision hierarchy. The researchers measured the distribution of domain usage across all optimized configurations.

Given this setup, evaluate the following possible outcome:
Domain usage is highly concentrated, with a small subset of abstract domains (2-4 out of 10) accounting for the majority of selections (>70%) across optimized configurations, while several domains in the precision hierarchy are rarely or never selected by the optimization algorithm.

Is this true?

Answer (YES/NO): NO